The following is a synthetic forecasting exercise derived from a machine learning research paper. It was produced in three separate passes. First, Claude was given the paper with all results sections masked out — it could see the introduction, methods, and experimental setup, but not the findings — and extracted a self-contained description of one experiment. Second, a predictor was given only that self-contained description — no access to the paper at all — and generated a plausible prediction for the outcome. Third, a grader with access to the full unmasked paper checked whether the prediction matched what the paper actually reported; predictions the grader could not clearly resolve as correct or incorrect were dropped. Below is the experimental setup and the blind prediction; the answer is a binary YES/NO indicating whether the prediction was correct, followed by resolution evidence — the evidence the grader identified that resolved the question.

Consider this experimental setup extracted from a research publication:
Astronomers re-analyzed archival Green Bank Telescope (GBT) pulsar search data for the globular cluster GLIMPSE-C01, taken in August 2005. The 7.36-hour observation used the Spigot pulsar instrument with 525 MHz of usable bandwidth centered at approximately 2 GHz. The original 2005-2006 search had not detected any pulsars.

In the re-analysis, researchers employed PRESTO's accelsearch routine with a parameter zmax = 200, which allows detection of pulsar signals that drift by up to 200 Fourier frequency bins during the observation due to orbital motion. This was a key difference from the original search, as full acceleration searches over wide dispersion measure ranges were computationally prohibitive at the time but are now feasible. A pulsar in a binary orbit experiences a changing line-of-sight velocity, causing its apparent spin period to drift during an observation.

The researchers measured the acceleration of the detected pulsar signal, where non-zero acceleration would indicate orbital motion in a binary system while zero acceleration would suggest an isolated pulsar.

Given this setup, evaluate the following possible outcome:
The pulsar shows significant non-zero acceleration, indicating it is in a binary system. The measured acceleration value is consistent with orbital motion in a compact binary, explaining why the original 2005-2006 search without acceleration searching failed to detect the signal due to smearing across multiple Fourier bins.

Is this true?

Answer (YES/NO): YES